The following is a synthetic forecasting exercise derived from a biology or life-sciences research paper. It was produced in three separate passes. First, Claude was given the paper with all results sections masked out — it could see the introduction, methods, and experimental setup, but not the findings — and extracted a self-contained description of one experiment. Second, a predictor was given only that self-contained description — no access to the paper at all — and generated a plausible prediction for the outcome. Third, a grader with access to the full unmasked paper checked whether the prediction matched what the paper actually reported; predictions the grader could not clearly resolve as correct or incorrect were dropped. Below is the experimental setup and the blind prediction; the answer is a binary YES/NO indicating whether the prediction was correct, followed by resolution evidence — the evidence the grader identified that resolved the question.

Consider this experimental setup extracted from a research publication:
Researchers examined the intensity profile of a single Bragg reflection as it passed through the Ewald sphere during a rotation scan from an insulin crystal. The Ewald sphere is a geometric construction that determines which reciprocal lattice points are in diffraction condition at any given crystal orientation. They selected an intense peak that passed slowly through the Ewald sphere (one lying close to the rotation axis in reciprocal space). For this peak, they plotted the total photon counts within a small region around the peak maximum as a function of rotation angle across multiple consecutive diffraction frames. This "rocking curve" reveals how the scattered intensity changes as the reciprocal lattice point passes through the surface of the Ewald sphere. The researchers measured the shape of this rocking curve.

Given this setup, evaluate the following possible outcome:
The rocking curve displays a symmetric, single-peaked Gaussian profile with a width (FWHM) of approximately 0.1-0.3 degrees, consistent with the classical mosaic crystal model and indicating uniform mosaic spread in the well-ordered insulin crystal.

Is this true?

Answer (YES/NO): NO